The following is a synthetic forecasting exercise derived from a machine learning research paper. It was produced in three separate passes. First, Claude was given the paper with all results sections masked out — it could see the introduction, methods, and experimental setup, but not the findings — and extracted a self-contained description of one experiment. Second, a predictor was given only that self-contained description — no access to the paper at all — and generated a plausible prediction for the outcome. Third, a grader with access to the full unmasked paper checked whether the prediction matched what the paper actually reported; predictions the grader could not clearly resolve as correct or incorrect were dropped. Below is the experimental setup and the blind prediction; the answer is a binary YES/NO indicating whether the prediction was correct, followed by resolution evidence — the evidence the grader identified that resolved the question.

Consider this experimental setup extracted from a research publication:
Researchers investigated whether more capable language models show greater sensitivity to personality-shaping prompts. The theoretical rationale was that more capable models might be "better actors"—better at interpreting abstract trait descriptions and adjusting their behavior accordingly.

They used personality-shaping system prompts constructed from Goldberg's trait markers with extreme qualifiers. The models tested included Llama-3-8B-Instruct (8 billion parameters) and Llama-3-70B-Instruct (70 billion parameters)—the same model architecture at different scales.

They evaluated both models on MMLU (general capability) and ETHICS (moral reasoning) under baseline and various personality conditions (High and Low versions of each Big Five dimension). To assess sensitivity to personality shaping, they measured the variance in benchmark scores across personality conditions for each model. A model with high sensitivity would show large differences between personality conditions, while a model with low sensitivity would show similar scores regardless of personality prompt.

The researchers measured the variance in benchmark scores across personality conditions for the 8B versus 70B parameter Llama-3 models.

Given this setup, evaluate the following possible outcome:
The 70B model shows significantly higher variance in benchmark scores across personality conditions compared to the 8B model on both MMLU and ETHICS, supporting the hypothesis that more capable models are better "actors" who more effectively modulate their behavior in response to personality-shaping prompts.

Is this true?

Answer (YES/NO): NO